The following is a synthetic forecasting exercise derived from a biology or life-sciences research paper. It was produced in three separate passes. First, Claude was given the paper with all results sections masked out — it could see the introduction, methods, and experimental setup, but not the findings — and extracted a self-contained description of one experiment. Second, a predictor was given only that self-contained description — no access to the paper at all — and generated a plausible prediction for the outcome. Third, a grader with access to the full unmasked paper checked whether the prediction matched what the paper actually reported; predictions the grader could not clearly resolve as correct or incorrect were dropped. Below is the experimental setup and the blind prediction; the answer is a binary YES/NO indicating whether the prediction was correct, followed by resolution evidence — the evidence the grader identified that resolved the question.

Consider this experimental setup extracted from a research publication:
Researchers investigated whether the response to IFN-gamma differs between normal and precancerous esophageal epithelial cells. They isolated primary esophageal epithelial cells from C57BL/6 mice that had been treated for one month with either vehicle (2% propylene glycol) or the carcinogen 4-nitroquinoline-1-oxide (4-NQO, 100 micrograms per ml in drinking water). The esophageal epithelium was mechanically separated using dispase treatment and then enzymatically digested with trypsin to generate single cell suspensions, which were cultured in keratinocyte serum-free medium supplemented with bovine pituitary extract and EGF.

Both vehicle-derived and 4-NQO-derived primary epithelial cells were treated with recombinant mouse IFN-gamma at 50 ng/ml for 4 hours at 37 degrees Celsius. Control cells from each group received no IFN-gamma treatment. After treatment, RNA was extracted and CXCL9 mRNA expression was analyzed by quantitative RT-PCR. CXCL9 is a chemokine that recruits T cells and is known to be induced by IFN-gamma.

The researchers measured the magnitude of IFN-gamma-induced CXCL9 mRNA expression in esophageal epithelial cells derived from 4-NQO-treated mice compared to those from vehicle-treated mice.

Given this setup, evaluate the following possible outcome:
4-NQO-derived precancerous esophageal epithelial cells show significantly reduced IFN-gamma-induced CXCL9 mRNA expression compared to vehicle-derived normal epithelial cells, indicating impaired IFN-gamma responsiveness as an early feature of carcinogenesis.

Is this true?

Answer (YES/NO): NO